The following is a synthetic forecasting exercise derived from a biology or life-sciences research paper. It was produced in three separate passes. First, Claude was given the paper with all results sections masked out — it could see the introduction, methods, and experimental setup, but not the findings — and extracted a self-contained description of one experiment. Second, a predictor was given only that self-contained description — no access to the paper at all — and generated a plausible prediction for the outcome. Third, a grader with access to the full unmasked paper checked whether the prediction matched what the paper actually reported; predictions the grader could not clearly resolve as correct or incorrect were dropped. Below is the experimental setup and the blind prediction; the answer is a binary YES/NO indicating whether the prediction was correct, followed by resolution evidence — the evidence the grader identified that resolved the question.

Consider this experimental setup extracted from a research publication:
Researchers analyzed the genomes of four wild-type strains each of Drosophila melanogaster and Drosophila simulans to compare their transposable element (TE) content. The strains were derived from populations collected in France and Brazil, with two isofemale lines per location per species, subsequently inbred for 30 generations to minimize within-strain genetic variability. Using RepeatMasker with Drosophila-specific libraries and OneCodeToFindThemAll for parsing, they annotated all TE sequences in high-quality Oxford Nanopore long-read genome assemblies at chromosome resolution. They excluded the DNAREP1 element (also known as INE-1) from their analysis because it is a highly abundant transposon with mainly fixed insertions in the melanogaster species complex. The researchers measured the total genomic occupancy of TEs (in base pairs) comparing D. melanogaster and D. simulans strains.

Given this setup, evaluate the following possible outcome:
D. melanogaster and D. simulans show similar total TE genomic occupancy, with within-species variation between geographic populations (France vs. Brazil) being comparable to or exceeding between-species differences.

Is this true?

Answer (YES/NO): NO